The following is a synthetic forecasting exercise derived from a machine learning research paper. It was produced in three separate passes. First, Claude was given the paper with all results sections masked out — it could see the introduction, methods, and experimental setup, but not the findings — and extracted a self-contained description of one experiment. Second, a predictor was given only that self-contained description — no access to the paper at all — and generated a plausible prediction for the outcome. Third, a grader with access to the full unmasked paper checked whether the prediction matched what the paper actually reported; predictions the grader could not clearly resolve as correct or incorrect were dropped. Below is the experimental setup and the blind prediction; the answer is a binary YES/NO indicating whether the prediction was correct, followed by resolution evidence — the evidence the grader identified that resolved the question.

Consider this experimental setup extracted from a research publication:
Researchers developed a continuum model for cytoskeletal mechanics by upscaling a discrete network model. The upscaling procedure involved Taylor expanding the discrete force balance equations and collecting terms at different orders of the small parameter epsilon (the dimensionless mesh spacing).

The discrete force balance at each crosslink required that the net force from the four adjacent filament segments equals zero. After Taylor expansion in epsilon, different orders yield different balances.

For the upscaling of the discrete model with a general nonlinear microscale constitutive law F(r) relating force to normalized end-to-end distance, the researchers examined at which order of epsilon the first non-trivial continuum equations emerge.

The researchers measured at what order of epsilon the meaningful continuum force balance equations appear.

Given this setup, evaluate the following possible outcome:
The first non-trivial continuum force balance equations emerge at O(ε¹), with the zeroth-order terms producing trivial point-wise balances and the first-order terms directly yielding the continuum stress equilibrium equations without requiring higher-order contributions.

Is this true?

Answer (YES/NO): NO